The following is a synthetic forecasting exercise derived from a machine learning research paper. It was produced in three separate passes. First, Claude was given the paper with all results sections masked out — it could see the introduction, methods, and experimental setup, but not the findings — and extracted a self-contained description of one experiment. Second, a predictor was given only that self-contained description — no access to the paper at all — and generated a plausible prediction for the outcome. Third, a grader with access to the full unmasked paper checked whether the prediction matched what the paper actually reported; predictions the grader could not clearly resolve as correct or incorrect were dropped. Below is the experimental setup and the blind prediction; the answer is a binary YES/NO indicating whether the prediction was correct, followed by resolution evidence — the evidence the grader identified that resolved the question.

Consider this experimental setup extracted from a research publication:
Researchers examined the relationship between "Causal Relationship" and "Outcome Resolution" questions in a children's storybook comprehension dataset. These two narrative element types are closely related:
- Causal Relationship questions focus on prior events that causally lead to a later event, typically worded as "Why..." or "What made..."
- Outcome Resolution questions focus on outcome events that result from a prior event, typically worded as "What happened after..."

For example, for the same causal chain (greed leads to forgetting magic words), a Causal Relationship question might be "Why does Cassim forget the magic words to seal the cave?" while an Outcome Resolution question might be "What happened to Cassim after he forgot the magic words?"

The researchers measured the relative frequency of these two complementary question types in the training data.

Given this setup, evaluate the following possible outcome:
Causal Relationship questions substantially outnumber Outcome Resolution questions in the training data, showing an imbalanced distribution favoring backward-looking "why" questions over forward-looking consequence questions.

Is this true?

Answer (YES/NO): YES